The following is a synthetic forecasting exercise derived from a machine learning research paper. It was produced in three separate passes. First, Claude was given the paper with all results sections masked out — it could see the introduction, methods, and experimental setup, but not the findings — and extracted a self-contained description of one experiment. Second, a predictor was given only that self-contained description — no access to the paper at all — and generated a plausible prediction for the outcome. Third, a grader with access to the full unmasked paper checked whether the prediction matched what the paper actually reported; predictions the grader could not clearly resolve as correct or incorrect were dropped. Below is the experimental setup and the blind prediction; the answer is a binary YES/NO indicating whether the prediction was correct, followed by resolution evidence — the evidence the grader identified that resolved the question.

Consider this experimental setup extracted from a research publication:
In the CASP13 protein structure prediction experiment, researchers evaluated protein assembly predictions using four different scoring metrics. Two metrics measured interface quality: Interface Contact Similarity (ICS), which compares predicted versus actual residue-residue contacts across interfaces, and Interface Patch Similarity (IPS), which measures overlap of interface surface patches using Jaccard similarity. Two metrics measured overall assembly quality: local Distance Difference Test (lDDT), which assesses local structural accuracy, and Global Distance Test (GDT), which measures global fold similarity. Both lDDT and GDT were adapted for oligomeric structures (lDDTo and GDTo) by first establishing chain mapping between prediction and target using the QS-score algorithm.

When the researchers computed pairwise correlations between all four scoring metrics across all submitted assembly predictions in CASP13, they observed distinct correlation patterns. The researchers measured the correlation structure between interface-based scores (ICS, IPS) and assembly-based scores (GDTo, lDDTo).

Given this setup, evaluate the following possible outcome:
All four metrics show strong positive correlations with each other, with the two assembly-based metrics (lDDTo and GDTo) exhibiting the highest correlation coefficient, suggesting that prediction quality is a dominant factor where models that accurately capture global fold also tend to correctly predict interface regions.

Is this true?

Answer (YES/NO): NO